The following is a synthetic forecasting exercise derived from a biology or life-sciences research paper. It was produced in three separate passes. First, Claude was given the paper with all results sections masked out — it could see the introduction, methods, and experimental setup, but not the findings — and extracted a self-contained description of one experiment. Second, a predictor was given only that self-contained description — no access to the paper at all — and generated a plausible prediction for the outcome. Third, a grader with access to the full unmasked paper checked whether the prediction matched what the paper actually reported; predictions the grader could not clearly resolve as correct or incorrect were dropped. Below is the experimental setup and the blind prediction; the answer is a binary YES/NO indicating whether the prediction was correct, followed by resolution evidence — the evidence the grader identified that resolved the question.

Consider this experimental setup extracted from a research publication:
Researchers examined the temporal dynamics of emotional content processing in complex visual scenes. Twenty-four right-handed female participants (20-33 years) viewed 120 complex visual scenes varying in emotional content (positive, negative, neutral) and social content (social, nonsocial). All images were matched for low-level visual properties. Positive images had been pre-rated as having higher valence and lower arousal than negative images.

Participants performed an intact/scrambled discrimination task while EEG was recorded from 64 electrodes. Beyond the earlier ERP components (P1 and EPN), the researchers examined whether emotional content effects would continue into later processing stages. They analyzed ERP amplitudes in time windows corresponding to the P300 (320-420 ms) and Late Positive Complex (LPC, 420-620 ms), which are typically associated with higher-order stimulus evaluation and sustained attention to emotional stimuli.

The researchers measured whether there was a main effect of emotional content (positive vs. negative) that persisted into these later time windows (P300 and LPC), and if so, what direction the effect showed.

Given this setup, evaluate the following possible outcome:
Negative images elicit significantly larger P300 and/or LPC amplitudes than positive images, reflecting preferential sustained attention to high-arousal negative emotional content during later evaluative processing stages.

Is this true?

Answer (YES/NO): YES